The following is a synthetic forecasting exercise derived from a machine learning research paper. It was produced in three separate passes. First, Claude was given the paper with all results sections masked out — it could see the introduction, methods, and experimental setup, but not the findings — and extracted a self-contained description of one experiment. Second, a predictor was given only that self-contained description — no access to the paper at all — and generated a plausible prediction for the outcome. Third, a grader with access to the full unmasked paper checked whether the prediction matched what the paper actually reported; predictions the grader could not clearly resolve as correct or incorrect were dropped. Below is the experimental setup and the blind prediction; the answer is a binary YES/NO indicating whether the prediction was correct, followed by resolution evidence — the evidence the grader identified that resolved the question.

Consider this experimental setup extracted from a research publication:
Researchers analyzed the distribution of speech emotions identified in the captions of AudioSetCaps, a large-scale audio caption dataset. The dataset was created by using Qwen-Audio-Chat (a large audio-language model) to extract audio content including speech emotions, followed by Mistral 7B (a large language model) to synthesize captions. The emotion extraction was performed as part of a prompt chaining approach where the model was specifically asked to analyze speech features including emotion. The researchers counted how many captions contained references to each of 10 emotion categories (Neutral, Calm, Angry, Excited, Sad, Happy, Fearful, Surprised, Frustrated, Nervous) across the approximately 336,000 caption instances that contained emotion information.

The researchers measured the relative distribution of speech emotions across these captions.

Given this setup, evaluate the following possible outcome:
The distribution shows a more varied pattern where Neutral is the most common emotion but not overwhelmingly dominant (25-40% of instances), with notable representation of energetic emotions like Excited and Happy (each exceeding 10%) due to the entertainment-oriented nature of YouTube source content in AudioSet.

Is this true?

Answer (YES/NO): NO